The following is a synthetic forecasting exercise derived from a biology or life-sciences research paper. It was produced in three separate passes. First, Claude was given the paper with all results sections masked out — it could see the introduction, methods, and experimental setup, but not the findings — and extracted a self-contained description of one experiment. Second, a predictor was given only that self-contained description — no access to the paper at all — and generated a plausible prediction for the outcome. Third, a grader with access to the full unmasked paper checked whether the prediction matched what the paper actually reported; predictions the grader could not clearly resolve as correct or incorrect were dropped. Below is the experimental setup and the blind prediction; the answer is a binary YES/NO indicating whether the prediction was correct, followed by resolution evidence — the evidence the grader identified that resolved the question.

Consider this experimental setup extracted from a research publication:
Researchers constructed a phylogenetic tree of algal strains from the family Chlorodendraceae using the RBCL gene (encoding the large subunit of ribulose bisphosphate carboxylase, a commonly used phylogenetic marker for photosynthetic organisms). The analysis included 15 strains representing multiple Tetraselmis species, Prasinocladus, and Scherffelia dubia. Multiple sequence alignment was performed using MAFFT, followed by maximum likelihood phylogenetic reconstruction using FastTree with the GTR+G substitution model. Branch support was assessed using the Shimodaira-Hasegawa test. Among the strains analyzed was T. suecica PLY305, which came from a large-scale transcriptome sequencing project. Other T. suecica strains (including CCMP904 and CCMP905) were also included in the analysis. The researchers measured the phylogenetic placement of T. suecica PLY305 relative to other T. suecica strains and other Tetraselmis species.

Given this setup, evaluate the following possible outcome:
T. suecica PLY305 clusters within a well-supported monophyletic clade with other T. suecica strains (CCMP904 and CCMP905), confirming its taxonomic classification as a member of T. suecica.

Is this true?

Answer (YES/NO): NO